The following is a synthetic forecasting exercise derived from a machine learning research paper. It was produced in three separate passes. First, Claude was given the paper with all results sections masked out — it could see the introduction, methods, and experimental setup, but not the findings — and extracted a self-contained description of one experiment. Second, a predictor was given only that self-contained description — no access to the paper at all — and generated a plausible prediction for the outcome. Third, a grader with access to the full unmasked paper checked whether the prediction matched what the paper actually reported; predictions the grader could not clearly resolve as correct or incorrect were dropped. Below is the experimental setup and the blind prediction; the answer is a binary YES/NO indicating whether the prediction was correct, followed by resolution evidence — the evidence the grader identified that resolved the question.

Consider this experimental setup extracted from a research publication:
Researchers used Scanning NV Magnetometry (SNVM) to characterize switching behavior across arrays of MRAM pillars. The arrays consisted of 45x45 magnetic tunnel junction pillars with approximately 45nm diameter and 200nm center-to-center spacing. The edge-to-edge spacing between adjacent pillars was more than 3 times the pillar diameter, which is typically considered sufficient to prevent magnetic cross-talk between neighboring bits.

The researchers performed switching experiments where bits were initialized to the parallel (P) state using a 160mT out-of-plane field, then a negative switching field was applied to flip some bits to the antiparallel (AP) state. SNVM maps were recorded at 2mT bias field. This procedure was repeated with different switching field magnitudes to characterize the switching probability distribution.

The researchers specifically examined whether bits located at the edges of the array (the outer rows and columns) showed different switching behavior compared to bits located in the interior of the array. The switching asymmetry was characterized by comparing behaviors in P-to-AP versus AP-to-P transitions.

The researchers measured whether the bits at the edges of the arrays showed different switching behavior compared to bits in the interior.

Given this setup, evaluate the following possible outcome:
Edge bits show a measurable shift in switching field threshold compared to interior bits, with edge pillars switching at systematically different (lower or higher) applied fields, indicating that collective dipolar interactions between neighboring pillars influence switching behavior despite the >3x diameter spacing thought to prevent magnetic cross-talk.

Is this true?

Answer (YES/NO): NO